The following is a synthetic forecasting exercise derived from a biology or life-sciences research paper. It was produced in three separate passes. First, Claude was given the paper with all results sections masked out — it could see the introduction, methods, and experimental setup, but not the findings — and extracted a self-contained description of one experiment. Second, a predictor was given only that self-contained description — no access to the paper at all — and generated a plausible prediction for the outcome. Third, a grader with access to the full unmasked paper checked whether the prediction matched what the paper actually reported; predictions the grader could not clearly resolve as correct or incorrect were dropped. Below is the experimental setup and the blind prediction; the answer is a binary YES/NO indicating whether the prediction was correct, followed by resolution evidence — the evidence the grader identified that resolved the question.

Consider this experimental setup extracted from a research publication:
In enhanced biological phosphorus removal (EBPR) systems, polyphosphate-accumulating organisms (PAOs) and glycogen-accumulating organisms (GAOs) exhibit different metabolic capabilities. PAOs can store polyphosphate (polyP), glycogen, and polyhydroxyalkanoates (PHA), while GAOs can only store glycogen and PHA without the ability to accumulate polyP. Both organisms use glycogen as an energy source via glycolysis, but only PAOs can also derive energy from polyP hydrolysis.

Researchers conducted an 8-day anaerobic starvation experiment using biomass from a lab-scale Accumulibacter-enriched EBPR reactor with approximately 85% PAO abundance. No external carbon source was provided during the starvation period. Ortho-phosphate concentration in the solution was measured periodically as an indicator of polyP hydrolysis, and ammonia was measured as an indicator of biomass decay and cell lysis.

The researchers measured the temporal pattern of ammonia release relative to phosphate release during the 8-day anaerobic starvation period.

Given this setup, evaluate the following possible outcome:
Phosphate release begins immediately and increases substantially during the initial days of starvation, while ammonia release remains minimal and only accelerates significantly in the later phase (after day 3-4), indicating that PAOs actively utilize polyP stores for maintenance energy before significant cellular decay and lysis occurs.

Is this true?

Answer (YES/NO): YES